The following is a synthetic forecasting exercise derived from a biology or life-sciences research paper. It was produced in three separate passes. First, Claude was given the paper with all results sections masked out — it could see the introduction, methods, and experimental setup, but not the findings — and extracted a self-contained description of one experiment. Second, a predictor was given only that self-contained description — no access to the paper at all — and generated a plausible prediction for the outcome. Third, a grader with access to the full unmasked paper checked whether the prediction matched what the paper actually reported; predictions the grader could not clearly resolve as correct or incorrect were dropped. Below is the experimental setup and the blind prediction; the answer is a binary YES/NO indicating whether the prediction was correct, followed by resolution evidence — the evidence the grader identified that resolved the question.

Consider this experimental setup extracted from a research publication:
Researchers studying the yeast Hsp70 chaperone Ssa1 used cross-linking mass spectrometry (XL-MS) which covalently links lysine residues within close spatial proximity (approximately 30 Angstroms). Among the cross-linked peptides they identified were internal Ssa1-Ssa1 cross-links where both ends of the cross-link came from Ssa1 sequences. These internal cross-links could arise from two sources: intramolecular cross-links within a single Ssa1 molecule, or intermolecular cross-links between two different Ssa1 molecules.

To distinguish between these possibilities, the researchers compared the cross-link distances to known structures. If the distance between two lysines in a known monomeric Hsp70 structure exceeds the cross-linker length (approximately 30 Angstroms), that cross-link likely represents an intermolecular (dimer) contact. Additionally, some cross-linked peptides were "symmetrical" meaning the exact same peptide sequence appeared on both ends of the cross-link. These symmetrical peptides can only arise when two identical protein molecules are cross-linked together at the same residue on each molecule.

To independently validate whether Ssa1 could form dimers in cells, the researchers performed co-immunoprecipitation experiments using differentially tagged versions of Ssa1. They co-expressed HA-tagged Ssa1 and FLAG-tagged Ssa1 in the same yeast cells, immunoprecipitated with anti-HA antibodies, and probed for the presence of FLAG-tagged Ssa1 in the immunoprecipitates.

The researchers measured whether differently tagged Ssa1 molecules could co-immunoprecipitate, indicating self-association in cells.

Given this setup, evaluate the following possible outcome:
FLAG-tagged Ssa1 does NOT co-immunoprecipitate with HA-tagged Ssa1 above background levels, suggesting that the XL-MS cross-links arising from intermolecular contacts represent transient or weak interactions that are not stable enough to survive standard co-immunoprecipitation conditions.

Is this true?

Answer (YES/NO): NO